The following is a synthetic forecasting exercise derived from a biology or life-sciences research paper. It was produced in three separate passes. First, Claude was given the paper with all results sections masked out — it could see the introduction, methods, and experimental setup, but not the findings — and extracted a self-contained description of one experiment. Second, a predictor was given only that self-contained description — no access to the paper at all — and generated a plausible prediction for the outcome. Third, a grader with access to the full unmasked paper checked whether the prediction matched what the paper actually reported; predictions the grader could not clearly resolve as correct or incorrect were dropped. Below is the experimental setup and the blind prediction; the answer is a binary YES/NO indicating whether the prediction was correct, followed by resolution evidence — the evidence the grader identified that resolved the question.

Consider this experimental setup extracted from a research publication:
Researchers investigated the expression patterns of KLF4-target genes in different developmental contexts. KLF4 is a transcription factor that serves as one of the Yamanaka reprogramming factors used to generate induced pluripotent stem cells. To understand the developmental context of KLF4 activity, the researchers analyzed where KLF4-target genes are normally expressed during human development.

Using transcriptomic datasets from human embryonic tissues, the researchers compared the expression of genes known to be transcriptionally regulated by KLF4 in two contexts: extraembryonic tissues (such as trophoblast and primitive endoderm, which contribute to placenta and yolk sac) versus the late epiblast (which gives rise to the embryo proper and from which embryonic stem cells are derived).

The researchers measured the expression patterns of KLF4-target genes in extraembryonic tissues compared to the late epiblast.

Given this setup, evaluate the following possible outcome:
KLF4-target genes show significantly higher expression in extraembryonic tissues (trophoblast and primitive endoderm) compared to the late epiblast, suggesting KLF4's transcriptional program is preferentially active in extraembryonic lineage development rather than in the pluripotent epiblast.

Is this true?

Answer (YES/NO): YES